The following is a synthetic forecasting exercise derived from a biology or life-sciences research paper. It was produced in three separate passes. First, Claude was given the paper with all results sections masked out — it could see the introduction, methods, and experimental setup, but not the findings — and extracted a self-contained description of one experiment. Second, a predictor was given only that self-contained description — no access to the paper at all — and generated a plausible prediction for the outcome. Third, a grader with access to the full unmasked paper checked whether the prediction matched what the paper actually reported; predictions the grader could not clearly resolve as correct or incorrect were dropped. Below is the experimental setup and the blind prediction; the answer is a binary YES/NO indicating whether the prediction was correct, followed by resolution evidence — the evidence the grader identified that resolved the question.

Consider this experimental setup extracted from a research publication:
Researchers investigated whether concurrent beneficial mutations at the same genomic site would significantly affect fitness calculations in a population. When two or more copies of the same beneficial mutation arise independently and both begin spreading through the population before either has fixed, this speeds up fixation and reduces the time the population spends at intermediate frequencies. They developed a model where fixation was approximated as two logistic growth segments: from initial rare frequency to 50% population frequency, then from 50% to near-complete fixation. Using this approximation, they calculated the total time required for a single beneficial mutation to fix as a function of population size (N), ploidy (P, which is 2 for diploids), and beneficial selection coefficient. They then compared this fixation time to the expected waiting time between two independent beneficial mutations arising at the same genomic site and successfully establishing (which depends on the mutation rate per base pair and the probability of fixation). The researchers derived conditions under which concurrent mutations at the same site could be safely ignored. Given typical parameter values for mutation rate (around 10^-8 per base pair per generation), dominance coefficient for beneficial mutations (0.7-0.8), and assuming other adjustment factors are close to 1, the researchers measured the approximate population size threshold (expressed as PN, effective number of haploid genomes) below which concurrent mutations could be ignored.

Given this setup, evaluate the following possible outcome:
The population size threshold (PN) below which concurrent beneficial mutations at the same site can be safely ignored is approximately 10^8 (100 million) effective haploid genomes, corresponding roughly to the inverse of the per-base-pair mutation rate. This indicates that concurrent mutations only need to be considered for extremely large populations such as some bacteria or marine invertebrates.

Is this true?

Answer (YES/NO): NO